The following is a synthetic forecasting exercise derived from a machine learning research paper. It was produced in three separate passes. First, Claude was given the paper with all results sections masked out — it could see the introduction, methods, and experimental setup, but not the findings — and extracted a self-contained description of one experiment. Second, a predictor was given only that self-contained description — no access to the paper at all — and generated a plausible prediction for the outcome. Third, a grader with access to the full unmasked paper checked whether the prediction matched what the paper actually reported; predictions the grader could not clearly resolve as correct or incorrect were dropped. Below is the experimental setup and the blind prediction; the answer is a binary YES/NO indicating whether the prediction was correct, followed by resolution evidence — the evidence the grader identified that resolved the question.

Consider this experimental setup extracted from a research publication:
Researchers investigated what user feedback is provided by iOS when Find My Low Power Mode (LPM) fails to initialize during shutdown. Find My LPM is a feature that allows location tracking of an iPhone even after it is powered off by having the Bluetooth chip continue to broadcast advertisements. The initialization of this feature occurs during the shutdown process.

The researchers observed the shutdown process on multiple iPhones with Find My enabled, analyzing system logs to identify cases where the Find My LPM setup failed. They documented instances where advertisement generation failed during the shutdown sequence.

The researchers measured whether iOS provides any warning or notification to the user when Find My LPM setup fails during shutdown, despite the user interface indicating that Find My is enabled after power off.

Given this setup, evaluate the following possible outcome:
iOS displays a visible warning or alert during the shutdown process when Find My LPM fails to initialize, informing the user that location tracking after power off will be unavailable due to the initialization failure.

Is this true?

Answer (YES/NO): NO